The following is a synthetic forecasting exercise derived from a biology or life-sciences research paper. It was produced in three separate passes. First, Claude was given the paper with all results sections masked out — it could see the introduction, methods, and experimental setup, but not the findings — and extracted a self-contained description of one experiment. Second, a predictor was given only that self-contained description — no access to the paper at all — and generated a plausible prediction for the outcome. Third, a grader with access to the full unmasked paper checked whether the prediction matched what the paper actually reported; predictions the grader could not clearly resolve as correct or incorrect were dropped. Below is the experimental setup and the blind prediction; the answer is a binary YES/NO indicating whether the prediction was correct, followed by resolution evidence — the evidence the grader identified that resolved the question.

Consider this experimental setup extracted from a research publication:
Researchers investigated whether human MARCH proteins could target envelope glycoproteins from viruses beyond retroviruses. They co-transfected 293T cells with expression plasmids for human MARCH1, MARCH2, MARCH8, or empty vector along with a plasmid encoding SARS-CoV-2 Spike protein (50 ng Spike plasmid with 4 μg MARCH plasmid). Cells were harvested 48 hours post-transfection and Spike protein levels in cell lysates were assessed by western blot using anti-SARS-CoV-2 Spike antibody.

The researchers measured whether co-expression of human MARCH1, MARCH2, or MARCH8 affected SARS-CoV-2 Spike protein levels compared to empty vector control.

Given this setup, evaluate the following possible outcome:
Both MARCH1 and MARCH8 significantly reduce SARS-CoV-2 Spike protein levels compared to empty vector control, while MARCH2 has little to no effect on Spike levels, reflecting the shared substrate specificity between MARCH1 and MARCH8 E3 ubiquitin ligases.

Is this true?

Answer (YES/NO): NO